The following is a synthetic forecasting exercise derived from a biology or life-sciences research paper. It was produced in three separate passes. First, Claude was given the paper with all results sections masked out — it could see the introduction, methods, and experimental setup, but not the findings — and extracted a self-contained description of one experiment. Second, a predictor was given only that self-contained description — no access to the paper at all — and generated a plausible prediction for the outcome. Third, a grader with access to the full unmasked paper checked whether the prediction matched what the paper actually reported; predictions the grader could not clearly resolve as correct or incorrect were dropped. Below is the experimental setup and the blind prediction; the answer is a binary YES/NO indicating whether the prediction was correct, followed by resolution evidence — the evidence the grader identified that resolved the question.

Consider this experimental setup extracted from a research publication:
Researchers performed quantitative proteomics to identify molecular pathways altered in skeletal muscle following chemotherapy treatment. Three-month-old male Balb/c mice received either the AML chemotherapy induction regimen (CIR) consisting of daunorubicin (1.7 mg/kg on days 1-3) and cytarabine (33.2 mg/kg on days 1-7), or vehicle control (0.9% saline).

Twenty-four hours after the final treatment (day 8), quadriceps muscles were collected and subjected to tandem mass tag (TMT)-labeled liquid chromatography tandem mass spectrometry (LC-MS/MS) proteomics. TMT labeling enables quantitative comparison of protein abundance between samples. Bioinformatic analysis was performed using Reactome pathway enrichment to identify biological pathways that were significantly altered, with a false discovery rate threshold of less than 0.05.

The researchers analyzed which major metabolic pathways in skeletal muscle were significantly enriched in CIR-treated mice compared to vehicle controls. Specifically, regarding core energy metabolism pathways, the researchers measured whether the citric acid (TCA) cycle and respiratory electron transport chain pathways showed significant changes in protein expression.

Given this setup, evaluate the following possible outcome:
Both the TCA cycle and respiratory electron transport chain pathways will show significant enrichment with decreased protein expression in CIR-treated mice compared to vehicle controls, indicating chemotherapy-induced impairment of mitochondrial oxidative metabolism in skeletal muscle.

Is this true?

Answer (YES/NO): NO